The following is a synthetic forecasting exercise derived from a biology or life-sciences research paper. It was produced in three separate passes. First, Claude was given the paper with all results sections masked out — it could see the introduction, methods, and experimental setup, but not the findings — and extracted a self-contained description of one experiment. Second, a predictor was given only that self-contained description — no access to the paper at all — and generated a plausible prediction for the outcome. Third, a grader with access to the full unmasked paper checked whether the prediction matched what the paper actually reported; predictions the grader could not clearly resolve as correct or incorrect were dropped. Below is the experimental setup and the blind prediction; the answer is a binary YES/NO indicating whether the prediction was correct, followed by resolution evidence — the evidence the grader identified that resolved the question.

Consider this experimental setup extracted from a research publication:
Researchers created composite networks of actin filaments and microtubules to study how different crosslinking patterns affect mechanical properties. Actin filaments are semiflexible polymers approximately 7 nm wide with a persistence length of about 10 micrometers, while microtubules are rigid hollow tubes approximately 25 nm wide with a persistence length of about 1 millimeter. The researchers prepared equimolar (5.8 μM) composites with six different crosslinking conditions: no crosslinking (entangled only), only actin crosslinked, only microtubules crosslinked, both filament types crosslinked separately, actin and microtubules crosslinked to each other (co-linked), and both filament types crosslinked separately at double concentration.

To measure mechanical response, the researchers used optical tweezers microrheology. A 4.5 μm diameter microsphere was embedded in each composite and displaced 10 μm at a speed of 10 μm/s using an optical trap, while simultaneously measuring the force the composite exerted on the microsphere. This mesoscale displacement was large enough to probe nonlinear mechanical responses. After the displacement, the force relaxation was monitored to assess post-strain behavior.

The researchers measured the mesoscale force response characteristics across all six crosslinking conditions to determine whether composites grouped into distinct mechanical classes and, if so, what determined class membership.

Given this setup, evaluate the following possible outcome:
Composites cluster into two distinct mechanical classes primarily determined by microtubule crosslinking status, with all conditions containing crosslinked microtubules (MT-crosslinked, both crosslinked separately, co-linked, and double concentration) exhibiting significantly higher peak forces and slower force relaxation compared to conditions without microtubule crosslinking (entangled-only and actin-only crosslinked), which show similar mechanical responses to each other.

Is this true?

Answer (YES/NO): NO